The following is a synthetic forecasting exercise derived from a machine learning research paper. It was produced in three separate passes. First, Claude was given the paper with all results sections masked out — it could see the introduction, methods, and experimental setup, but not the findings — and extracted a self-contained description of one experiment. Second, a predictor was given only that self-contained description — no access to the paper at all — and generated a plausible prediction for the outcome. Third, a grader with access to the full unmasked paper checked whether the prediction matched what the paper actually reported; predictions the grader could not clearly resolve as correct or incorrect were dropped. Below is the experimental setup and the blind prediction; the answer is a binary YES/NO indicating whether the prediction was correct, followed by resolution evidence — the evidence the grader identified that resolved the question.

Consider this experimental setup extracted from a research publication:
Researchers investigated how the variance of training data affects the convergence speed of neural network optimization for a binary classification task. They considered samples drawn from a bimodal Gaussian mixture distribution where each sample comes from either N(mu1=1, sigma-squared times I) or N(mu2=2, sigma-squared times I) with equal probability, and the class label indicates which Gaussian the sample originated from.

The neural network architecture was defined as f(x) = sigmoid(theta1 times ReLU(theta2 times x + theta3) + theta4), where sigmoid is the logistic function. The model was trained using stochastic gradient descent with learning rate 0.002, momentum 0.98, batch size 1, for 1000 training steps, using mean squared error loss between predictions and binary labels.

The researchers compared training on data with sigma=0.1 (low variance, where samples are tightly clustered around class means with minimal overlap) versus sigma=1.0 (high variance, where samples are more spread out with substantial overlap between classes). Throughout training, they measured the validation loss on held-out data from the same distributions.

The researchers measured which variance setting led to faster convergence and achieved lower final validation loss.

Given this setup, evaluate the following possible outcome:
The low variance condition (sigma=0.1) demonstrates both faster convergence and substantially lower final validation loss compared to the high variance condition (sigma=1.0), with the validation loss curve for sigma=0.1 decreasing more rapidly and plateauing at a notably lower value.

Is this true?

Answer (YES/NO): YES